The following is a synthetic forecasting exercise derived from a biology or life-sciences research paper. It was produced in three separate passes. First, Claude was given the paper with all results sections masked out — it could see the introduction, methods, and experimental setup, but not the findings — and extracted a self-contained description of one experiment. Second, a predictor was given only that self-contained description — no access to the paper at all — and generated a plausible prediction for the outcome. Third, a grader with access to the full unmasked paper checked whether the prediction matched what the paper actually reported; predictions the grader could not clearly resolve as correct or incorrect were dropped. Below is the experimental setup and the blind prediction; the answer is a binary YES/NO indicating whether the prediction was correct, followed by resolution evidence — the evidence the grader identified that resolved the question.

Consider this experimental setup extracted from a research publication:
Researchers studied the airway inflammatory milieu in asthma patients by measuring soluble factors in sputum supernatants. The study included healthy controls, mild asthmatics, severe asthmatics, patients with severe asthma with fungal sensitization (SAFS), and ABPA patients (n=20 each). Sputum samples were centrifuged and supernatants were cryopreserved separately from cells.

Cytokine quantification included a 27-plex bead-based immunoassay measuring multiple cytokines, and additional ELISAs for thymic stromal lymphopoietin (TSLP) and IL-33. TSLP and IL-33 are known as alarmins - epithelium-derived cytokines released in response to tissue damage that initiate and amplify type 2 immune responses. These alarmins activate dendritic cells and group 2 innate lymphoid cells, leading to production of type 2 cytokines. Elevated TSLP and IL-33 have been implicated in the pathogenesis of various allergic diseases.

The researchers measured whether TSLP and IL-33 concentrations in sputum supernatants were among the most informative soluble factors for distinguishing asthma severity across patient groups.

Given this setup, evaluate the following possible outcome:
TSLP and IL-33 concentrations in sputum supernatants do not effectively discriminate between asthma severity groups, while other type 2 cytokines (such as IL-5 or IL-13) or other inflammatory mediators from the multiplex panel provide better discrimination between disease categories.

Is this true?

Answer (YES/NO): NO